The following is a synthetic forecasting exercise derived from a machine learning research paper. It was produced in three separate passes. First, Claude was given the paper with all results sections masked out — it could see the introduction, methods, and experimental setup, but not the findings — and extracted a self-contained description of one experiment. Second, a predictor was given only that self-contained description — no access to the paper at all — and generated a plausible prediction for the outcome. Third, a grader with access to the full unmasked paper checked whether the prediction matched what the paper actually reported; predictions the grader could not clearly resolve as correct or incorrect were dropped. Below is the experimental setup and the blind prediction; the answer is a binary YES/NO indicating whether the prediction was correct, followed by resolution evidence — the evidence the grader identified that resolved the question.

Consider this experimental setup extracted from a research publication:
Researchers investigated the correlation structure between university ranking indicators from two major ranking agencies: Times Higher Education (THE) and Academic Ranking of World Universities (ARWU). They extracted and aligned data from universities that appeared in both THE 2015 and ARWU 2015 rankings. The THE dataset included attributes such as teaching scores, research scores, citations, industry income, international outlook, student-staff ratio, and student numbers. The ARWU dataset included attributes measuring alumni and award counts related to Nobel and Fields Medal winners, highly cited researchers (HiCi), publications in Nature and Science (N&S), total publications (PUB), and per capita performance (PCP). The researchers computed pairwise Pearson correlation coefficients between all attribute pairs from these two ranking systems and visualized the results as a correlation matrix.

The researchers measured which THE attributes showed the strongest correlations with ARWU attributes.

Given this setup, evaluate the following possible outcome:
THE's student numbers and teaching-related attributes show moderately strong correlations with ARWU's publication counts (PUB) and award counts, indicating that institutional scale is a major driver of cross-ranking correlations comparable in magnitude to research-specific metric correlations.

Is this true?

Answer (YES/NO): NO